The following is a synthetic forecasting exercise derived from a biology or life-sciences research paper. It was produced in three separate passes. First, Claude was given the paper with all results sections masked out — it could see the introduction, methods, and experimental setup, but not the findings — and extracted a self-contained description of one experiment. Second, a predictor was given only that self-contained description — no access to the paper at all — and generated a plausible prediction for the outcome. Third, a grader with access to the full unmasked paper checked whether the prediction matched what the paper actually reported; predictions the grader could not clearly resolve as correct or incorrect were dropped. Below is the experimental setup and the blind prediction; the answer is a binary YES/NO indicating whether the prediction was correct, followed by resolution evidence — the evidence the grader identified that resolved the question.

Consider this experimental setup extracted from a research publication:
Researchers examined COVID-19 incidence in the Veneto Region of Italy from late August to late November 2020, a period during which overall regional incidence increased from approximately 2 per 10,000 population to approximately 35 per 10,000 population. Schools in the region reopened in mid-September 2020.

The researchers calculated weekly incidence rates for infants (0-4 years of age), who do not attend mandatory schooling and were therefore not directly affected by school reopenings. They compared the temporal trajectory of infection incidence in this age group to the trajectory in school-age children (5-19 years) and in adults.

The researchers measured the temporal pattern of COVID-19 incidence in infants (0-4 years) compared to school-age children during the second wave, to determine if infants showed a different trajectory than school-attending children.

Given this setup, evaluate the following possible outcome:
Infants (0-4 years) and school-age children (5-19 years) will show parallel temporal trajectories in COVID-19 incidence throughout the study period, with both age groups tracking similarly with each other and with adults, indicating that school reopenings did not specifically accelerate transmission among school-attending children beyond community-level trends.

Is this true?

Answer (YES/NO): NO